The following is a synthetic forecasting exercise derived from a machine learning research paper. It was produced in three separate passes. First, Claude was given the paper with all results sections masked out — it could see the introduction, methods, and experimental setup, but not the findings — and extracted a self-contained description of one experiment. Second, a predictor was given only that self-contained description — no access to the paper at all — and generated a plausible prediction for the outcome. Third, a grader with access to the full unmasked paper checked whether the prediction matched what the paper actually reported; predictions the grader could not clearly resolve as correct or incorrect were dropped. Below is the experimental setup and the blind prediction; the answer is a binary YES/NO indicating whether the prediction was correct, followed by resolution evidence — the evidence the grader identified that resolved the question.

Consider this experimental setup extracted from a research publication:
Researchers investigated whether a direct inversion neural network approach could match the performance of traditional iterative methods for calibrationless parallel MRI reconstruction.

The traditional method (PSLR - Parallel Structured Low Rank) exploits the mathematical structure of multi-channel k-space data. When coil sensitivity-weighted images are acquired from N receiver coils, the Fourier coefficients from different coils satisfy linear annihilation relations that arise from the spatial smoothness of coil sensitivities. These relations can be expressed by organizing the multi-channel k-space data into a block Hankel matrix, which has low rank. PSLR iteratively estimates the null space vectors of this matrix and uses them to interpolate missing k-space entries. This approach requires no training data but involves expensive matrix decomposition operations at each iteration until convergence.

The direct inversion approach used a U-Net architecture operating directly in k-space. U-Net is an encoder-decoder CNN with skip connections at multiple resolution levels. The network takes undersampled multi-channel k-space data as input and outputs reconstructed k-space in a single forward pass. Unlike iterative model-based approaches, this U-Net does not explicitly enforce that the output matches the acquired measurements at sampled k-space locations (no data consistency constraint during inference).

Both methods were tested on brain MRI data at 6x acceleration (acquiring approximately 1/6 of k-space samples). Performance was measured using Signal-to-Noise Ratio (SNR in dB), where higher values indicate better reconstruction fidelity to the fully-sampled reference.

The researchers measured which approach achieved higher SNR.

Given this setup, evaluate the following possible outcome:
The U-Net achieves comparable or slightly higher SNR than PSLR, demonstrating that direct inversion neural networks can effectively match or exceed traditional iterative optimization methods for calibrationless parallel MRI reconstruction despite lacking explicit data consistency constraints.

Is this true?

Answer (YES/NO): NO